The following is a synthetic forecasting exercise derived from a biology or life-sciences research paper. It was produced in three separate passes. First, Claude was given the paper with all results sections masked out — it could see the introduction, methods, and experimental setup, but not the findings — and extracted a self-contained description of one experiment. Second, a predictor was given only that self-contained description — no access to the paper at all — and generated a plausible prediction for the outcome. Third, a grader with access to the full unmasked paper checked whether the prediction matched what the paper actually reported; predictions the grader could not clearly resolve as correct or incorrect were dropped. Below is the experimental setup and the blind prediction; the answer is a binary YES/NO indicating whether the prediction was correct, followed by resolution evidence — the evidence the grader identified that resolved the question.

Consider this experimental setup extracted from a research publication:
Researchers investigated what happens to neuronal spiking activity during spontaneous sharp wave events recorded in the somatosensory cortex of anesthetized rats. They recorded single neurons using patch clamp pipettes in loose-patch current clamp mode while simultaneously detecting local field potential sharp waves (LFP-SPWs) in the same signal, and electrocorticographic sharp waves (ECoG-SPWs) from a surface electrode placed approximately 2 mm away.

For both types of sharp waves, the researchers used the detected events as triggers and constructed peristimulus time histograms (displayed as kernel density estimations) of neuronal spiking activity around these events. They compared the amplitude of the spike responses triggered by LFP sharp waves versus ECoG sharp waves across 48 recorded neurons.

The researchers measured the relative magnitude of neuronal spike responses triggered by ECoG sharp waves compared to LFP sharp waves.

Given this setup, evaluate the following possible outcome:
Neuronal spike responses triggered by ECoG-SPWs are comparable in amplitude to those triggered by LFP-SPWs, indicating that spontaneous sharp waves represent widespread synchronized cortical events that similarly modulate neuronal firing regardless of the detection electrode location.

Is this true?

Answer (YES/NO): NO